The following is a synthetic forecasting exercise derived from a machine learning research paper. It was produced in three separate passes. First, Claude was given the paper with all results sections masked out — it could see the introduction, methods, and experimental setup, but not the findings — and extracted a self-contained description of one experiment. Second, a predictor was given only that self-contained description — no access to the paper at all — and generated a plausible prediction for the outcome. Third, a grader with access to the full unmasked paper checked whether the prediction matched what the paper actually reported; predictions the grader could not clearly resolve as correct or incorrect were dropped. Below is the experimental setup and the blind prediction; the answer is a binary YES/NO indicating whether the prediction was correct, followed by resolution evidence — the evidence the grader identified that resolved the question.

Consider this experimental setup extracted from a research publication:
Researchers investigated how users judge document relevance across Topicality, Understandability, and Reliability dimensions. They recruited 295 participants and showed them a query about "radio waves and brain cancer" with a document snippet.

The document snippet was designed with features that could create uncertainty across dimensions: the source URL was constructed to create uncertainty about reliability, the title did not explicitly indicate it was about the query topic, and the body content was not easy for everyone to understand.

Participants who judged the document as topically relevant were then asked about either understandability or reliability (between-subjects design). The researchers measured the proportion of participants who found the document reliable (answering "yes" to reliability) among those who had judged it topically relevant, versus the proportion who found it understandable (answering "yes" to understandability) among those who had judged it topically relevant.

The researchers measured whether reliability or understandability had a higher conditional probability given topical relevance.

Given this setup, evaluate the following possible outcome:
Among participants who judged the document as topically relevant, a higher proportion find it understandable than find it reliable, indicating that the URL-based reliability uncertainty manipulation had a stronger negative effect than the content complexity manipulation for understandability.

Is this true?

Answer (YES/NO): YES